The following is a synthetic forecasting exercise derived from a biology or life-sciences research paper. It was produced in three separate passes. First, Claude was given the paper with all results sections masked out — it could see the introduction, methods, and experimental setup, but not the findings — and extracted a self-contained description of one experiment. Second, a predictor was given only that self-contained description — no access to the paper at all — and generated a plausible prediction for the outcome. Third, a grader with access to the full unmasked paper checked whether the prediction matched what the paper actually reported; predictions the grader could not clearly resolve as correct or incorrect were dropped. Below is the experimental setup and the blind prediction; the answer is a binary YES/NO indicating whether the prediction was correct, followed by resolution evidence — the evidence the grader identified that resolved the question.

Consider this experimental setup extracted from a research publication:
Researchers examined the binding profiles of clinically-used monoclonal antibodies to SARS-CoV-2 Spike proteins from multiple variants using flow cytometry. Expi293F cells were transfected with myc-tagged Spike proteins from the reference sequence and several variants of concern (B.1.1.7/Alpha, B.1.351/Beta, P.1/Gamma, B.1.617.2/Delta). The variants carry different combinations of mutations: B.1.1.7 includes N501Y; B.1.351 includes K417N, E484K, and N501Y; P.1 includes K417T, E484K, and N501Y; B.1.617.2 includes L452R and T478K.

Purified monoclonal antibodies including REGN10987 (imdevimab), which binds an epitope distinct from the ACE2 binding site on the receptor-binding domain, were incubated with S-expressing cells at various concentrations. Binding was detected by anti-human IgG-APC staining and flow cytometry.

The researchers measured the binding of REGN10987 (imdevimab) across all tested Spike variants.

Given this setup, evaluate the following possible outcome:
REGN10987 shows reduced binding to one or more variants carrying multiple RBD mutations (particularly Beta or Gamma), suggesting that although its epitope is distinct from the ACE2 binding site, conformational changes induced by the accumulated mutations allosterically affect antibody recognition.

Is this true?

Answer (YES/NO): NO